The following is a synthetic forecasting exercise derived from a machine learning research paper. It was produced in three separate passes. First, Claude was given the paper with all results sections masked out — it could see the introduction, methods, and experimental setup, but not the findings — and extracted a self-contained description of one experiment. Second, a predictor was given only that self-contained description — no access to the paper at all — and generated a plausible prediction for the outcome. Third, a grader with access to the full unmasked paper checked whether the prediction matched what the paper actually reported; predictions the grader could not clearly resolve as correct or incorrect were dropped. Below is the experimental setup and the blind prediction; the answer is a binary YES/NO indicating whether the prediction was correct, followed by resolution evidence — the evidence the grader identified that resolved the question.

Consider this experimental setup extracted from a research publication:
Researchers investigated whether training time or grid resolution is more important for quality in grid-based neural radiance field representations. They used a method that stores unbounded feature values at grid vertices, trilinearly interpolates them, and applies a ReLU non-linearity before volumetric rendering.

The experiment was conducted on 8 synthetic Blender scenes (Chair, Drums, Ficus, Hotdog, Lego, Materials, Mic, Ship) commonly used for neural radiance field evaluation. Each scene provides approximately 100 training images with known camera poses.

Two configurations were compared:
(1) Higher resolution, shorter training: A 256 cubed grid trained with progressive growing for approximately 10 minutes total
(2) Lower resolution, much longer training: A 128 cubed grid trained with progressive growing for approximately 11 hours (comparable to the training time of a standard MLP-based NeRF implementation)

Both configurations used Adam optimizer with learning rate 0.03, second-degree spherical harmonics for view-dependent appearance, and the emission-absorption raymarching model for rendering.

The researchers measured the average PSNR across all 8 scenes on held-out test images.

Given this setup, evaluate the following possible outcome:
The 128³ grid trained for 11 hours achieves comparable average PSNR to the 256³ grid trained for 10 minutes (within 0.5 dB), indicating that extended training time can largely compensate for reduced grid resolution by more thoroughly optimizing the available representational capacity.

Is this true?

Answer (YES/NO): NO